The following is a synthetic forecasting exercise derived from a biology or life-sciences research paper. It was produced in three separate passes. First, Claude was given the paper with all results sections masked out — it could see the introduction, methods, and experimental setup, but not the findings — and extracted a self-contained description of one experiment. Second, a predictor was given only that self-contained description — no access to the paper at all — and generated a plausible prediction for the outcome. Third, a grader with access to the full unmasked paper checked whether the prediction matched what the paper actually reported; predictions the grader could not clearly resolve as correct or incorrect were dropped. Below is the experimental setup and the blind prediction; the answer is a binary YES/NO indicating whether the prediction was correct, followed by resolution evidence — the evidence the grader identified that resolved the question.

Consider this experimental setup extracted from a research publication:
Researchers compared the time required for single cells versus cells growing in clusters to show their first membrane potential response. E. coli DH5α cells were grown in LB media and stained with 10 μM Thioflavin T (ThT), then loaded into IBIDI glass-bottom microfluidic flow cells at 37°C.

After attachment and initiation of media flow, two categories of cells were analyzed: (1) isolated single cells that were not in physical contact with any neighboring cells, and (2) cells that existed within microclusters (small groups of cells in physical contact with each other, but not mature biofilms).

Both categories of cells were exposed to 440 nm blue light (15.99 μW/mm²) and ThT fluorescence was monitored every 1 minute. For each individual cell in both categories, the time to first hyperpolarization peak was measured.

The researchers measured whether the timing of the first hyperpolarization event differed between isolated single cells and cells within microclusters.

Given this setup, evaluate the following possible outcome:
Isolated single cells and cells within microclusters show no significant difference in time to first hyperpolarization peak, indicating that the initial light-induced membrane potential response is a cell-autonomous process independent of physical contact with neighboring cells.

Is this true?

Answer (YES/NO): NO